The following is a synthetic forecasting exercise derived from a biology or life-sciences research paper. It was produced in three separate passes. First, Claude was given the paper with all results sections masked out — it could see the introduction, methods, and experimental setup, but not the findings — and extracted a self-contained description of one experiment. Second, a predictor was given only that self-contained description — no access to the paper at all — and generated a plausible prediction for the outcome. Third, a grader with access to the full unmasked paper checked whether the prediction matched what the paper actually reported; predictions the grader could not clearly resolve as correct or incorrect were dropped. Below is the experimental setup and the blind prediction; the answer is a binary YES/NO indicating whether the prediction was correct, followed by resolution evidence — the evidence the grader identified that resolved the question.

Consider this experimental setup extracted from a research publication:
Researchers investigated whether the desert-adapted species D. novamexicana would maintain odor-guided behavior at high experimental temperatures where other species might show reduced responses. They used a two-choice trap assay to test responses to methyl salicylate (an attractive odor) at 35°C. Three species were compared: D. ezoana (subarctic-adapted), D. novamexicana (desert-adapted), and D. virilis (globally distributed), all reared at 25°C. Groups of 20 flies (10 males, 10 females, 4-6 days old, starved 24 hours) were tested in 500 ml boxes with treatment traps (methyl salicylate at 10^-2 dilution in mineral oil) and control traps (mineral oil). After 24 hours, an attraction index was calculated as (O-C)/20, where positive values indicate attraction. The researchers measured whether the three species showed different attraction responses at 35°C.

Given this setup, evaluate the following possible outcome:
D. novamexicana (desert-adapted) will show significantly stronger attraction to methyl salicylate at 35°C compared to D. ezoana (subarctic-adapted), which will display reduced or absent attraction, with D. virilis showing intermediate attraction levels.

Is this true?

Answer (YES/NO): NO